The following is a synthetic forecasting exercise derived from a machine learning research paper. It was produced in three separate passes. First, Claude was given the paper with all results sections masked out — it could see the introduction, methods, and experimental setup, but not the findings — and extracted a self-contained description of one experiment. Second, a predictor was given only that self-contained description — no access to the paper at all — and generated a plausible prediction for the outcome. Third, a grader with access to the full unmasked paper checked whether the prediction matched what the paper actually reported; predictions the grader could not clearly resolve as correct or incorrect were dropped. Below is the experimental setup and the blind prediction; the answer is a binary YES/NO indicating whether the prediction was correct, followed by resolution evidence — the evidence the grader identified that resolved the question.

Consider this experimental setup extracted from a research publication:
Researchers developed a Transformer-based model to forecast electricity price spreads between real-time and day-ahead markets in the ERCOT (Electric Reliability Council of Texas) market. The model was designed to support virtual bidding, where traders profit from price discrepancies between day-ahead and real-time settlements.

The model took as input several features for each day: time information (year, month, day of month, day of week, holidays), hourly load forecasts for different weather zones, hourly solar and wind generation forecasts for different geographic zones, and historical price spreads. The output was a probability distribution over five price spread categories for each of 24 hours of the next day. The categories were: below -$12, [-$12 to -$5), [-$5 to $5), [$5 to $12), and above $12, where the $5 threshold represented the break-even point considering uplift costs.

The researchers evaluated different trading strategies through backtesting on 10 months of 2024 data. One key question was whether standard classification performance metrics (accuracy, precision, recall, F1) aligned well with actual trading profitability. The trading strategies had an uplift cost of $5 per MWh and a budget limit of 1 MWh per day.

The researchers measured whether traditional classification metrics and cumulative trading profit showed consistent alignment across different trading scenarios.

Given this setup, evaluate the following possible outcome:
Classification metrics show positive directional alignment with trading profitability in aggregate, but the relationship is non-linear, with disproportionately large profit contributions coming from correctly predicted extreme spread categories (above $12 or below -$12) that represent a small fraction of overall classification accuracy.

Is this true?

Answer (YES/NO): NO